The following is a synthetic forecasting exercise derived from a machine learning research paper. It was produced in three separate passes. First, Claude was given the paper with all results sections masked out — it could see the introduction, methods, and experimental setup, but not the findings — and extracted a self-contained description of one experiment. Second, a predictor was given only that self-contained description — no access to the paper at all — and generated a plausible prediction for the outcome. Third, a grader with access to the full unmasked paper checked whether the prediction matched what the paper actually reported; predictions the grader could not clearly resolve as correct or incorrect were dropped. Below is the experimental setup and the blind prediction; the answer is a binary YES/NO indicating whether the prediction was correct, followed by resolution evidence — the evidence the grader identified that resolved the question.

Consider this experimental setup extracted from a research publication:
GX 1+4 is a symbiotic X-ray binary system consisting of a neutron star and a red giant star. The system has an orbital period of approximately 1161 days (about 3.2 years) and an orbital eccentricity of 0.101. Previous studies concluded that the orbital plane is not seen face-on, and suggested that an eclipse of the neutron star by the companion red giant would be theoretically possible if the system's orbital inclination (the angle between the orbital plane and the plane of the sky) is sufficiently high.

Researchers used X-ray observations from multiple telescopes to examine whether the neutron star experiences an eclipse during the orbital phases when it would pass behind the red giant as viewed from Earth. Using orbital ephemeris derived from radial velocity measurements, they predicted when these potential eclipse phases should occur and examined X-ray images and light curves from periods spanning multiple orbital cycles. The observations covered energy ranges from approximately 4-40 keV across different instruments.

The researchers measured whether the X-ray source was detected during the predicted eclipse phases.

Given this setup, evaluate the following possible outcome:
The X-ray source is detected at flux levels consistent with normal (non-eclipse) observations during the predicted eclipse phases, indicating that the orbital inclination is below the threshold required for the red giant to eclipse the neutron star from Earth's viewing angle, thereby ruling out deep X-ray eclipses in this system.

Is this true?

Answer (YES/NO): NO